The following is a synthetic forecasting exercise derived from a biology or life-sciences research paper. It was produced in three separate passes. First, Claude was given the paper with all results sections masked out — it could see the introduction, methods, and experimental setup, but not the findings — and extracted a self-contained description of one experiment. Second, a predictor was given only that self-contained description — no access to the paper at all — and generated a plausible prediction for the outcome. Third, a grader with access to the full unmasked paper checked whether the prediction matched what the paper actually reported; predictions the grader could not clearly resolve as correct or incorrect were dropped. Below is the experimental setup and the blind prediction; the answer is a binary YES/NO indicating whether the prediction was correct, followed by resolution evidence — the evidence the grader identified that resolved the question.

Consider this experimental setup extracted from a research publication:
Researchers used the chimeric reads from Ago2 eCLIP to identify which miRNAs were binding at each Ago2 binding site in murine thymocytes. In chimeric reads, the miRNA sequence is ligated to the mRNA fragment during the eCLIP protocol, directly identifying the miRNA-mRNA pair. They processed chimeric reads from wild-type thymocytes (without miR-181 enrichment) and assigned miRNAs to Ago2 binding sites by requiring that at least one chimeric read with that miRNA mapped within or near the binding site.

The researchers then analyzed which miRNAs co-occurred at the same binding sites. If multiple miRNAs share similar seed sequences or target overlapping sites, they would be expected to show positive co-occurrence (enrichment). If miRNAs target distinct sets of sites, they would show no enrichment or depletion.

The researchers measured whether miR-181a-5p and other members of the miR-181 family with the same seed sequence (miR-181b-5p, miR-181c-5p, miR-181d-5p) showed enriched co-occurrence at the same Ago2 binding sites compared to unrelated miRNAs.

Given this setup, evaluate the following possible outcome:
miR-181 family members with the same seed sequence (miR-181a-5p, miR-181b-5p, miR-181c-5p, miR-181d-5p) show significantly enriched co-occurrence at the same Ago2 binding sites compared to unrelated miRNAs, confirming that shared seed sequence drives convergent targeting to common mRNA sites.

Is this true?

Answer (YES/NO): YES